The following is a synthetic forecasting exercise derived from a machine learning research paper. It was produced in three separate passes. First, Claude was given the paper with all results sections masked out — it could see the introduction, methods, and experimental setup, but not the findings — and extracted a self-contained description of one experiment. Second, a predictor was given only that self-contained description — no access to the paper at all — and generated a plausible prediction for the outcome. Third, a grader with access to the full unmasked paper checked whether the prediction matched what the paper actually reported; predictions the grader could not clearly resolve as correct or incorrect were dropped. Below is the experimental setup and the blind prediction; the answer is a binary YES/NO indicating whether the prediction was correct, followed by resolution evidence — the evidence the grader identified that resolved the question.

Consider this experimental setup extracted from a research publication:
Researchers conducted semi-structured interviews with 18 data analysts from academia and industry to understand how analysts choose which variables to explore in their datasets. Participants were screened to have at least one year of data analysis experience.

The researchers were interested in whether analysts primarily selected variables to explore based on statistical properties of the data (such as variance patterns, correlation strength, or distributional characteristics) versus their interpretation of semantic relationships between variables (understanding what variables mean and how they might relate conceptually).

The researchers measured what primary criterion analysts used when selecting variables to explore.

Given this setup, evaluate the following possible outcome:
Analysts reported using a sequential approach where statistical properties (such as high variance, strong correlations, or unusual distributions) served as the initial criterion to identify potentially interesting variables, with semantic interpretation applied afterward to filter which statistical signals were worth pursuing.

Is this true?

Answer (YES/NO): NO